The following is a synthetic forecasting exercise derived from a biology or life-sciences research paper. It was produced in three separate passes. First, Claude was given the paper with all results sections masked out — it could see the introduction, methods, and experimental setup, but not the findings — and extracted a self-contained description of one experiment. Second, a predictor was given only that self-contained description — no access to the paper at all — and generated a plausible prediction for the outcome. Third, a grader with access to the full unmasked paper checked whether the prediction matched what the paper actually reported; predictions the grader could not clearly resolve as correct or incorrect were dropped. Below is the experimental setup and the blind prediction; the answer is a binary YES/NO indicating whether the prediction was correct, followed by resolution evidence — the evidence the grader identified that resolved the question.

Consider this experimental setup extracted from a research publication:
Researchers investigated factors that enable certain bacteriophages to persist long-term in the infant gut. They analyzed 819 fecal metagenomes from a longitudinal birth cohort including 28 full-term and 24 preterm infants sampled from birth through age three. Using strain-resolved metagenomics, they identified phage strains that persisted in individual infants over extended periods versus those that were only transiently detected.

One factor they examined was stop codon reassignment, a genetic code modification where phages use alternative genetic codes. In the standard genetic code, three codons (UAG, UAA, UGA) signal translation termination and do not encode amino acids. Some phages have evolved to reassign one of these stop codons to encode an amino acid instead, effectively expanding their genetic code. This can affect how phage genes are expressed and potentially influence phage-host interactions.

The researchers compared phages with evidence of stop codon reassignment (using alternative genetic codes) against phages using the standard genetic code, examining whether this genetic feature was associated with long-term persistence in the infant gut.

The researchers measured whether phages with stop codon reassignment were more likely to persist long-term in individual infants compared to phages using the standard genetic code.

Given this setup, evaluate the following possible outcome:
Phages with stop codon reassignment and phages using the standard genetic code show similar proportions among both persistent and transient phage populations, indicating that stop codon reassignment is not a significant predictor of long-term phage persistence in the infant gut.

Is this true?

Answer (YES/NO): NO